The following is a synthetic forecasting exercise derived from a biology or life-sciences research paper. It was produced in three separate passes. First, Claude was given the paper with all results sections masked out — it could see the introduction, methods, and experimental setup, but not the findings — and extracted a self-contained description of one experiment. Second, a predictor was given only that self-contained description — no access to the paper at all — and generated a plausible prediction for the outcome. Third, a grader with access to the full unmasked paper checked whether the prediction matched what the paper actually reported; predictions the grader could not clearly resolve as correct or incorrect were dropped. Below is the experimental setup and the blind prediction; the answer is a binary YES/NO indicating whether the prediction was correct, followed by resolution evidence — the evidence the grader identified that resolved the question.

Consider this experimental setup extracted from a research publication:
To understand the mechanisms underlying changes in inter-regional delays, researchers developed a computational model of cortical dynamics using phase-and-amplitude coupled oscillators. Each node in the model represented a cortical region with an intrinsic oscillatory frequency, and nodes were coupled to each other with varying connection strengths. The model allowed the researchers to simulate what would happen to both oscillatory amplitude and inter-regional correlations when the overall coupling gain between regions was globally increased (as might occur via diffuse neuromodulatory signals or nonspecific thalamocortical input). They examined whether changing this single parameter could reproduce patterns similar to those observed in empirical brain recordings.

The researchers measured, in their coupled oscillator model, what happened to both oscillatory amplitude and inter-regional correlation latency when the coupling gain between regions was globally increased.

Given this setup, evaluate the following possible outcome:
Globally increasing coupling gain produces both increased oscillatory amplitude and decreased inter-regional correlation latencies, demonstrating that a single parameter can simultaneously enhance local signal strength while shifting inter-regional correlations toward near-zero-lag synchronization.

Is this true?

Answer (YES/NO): NO